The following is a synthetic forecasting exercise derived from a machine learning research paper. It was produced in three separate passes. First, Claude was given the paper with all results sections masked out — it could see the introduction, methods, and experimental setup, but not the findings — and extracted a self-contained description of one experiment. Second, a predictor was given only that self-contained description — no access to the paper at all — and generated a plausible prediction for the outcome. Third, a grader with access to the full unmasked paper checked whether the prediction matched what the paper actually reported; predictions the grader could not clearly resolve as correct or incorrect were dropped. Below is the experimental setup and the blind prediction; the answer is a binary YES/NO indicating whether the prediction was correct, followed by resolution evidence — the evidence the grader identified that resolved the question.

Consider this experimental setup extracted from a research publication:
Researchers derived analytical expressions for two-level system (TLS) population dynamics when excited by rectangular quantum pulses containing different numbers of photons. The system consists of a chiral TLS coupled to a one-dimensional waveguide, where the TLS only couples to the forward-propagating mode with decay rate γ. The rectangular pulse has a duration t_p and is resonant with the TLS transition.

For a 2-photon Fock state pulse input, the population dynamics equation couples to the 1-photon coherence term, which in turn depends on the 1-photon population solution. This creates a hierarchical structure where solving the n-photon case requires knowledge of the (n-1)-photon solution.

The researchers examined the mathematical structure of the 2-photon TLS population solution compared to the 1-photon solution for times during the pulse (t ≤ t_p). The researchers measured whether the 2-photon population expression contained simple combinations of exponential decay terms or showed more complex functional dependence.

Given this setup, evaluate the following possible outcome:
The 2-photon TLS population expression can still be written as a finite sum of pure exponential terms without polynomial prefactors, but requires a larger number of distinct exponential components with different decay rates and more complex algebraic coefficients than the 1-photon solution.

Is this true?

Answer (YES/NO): NO